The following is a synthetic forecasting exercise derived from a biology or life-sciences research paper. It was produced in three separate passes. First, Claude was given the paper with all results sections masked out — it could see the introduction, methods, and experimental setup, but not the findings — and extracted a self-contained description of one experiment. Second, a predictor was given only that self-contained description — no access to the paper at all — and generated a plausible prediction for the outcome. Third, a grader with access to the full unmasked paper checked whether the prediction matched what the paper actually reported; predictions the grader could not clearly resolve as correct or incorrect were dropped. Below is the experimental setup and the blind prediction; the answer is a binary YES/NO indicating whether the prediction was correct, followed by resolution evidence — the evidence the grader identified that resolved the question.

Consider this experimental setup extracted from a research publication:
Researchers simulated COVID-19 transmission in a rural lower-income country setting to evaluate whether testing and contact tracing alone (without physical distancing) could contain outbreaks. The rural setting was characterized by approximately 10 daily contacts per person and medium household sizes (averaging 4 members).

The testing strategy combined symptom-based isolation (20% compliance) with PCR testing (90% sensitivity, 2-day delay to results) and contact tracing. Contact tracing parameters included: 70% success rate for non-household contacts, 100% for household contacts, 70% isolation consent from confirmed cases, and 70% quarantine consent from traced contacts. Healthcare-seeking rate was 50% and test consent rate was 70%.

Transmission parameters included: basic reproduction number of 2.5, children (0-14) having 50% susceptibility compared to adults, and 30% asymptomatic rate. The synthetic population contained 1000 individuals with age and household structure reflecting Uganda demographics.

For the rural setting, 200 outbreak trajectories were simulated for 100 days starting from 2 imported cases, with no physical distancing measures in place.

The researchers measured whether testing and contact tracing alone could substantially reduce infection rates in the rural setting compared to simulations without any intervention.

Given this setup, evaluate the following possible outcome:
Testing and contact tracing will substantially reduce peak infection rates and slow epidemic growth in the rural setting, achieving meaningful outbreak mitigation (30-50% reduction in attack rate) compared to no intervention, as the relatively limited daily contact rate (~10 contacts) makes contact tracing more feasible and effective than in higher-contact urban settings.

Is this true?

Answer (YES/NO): NO